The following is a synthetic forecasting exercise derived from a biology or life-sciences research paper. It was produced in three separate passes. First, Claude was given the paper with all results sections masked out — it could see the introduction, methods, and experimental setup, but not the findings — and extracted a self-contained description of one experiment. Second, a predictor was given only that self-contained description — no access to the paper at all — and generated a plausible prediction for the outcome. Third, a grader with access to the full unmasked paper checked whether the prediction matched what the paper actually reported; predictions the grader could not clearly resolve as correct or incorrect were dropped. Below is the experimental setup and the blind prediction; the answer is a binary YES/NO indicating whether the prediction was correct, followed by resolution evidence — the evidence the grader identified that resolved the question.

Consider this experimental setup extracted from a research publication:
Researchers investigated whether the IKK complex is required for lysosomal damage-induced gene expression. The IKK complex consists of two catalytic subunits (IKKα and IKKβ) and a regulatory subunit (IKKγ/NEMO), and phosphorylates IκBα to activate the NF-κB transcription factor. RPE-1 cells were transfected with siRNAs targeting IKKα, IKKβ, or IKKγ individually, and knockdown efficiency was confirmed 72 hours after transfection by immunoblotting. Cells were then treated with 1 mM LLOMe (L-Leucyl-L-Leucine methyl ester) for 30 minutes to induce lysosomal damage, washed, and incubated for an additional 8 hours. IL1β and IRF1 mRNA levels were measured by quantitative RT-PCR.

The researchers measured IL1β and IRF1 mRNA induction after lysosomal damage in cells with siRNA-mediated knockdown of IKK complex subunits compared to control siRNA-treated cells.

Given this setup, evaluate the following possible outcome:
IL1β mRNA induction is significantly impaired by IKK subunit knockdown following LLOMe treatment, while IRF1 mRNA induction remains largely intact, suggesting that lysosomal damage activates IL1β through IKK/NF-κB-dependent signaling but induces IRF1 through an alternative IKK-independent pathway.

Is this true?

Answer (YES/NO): NO